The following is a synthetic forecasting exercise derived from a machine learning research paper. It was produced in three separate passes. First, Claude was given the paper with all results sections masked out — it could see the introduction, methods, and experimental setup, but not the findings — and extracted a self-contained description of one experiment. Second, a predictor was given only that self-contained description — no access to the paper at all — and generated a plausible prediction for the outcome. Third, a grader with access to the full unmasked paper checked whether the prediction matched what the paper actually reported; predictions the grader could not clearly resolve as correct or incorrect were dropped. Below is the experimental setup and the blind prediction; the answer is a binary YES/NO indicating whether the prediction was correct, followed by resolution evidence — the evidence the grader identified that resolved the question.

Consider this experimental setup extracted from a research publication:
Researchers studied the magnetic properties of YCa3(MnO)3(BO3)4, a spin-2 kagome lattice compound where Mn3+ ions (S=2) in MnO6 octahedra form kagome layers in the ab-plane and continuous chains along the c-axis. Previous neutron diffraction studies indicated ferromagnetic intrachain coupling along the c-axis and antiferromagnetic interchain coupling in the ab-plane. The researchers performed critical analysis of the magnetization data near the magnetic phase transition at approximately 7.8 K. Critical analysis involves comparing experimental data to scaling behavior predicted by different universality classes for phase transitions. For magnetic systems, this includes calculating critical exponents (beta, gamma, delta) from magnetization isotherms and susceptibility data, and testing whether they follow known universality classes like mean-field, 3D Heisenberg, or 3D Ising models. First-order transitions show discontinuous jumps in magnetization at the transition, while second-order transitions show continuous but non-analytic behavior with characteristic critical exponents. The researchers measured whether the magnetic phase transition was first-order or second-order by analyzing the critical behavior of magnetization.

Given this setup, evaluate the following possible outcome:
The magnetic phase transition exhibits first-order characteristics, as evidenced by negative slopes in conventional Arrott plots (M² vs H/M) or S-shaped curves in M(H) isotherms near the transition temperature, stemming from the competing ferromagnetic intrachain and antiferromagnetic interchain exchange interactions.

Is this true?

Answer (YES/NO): NO